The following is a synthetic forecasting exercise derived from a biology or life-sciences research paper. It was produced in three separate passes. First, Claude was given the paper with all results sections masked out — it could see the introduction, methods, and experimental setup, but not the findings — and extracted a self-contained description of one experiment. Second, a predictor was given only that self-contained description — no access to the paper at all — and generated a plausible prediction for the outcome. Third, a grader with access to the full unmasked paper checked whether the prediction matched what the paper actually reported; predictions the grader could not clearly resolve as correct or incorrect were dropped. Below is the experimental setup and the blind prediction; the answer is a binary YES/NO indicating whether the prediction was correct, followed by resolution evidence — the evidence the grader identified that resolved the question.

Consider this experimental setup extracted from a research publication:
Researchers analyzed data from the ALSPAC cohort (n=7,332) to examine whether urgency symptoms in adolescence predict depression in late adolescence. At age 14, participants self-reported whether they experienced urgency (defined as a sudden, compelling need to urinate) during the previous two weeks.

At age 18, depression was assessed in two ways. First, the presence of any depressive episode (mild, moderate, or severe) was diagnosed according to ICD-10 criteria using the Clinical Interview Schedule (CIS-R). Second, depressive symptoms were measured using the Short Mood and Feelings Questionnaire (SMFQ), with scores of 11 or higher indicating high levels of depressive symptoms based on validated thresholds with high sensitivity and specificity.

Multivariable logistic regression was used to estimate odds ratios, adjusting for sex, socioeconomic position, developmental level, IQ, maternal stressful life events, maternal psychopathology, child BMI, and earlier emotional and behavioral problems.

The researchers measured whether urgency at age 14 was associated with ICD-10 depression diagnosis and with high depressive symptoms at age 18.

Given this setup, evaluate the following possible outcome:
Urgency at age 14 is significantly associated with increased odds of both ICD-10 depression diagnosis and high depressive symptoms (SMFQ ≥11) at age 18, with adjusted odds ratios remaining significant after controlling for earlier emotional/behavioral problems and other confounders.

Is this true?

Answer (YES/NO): NO